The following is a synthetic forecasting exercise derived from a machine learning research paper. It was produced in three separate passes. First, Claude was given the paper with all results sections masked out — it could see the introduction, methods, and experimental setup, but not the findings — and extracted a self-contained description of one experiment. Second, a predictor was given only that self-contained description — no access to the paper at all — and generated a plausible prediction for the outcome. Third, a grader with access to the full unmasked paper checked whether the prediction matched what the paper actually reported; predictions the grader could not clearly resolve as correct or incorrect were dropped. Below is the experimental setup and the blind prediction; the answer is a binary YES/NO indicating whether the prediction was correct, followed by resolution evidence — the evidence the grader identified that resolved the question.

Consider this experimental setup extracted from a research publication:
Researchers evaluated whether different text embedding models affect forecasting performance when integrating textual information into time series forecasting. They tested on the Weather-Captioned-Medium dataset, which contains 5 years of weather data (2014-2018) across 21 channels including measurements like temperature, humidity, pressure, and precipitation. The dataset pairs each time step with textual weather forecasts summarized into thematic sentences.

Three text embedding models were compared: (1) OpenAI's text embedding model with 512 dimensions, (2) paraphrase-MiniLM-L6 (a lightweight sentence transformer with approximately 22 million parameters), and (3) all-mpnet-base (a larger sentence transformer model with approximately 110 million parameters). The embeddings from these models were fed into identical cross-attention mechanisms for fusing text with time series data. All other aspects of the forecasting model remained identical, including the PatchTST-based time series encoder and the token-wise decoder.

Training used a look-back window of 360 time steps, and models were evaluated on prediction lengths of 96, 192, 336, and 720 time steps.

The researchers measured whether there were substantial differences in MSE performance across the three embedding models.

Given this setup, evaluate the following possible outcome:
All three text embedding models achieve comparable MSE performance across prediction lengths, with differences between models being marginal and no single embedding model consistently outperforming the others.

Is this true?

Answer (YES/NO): YES